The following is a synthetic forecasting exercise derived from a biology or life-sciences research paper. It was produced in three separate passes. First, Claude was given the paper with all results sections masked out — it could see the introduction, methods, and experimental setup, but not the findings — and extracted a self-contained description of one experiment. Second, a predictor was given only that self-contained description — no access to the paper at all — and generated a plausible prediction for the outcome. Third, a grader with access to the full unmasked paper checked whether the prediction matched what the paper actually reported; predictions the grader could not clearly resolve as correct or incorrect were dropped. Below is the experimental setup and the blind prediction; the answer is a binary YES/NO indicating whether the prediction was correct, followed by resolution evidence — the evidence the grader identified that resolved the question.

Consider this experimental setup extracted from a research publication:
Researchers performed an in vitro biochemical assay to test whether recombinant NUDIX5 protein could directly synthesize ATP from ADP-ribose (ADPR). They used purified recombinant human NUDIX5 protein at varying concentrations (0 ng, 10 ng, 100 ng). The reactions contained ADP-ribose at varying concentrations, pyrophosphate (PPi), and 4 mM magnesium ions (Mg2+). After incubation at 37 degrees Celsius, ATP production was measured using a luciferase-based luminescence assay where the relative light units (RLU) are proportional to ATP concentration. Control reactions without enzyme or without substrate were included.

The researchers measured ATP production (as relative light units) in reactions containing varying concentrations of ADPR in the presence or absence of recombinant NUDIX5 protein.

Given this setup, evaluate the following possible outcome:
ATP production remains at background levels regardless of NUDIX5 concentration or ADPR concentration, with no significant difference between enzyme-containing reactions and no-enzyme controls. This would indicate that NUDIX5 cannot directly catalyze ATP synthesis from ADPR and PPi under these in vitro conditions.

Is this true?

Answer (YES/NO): NO